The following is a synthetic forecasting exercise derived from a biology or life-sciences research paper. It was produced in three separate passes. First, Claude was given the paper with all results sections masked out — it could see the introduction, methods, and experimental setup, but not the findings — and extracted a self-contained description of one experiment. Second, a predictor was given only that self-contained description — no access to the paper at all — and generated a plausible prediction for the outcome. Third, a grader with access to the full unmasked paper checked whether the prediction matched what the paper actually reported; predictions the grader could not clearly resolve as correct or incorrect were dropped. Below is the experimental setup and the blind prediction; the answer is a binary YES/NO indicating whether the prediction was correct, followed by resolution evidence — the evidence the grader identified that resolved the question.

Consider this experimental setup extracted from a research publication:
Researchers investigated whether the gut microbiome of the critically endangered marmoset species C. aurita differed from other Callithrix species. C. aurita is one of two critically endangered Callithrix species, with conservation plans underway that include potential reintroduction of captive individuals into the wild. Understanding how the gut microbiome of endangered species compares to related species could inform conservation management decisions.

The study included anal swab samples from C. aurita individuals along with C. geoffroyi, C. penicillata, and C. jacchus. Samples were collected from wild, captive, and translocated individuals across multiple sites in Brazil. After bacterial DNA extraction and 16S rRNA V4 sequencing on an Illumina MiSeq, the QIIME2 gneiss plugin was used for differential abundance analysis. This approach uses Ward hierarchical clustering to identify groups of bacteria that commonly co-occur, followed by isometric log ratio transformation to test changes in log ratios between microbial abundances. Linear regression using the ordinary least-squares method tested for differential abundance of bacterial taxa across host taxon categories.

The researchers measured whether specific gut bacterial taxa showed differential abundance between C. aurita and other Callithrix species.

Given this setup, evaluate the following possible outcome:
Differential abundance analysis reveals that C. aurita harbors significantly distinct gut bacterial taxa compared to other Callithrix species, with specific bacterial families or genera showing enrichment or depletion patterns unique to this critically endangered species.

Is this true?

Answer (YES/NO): NO